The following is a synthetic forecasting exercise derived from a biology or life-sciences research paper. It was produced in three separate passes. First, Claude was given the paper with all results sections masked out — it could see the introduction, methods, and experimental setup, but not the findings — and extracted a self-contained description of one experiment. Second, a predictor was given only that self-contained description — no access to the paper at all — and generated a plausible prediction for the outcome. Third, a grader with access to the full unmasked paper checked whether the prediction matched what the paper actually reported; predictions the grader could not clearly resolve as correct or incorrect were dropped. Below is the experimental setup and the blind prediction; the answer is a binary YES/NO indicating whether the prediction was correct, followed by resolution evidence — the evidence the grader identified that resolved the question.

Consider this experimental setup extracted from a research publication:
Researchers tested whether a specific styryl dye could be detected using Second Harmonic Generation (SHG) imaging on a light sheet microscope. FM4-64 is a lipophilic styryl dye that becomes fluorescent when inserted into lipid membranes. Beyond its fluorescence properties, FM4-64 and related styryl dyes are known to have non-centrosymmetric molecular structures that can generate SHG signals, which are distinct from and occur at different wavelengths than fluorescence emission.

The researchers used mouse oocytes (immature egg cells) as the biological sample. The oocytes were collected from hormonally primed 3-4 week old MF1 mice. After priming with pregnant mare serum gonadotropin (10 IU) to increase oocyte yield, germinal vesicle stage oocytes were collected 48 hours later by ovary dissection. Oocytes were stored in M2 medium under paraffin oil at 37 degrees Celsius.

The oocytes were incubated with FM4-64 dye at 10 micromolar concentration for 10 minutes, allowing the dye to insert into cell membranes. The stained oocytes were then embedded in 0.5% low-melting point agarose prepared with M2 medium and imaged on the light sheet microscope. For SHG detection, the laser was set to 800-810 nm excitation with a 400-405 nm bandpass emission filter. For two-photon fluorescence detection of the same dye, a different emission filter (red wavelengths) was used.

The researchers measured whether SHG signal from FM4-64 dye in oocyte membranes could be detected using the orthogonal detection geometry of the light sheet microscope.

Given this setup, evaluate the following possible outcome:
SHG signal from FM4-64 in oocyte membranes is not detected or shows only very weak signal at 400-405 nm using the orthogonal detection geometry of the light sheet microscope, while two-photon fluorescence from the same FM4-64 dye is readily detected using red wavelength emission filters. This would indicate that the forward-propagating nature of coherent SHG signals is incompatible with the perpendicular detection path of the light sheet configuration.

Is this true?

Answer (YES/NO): NO